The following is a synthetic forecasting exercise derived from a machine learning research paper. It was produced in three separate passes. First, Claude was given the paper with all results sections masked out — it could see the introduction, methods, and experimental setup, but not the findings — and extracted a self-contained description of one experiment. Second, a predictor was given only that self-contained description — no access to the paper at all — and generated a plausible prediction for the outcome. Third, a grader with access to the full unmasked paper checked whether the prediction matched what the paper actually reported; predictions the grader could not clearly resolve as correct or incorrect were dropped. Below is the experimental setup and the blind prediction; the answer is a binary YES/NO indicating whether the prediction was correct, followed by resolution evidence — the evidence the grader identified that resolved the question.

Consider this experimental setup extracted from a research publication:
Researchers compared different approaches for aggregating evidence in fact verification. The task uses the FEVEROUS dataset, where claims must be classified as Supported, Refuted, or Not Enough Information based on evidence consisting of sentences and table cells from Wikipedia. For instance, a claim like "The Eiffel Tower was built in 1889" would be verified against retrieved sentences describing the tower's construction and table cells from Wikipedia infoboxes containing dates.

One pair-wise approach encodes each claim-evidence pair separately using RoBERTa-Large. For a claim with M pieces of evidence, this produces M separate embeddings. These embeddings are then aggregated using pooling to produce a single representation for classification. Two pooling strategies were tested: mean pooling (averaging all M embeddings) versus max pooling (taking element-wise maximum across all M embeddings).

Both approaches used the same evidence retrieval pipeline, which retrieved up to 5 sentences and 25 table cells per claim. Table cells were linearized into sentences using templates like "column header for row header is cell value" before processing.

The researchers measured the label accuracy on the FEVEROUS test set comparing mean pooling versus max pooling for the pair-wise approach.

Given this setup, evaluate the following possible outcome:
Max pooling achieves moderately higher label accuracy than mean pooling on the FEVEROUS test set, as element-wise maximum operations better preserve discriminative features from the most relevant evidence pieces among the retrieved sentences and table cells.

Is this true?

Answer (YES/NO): YES